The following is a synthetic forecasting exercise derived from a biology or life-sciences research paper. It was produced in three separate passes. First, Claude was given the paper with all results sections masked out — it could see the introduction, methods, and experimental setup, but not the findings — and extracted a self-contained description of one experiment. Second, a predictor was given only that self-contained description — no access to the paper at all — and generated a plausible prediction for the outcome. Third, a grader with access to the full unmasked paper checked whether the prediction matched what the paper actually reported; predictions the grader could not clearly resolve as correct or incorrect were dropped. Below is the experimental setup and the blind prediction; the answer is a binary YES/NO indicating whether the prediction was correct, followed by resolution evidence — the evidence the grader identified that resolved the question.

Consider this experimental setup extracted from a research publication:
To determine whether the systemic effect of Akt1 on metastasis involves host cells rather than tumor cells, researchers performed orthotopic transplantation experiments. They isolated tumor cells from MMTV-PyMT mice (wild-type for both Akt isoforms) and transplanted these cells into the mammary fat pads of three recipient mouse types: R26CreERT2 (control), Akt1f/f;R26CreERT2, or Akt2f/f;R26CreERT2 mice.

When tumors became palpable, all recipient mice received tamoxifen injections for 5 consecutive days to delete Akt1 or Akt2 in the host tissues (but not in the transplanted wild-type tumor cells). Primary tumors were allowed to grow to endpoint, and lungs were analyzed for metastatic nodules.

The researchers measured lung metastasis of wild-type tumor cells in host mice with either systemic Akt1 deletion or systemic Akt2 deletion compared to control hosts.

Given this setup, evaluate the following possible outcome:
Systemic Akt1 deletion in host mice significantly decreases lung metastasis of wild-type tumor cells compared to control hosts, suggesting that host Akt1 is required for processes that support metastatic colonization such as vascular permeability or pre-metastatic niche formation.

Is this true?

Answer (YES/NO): YES